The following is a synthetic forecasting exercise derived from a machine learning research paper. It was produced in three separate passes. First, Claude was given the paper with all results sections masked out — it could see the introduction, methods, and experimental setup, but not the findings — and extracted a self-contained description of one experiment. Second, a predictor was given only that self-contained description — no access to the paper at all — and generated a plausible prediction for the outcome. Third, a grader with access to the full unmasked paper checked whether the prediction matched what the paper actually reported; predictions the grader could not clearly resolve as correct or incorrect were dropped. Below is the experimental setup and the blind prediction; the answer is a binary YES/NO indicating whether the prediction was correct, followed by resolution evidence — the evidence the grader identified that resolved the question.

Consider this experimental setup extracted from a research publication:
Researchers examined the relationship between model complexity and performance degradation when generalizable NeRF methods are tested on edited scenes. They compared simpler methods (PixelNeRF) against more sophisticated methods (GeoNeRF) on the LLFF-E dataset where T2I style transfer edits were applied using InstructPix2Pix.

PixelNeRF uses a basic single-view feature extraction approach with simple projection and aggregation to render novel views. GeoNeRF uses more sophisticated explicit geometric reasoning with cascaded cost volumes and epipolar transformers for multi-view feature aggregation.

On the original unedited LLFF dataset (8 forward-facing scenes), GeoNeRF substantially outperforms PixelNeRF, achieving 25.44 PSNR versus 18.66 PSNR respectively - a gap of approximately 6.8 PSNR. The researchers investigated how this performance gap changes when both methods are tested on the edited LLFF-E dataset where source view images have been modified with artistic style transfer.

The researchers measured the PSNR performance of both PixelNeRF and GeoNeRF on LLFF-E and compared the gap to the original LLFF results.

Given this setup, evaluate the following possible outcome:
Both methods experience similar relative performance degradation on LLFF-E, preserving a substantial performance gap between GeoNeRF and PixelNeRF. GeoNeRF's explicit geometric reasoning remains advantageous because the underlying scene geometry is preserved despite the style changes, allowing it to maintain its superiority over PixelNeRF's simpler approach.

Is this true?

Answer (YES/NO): NO